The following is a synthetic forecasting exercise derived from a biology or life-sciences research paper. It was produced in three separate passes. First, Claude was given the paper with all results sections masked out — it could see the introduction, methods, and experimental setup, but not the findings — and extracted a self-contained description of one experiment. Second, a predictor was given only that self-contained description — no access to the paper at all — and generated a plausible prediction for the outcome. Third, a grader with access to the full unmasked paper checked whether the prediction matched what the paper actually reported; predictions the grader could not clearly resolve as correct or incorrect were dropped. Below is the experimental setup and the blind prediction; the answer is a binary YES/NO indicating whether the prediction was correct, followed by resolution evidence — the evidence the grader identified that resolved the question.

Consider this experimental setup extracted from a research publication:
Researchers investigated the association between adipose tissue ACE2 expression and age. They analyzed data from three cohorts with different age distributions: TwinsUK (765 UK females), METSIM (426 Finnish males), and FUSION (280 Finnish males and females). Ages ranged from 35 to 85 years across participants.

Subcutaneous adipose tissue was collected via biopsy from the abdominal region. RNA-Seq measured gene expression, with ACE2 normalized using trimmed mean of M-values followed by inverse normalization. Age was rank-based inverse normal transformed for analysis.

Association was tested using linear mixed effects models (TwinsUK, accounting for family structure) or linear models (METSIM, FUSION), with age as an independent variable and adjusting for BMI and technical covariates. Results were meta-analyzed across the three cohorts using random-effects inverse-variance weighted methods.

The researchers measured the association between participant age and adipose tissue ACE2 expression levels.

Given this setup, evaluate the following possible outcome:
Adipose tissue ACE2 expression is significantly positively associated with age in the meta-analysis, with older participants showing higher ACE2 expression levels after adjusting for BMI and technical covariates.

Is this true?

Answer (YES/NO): NO